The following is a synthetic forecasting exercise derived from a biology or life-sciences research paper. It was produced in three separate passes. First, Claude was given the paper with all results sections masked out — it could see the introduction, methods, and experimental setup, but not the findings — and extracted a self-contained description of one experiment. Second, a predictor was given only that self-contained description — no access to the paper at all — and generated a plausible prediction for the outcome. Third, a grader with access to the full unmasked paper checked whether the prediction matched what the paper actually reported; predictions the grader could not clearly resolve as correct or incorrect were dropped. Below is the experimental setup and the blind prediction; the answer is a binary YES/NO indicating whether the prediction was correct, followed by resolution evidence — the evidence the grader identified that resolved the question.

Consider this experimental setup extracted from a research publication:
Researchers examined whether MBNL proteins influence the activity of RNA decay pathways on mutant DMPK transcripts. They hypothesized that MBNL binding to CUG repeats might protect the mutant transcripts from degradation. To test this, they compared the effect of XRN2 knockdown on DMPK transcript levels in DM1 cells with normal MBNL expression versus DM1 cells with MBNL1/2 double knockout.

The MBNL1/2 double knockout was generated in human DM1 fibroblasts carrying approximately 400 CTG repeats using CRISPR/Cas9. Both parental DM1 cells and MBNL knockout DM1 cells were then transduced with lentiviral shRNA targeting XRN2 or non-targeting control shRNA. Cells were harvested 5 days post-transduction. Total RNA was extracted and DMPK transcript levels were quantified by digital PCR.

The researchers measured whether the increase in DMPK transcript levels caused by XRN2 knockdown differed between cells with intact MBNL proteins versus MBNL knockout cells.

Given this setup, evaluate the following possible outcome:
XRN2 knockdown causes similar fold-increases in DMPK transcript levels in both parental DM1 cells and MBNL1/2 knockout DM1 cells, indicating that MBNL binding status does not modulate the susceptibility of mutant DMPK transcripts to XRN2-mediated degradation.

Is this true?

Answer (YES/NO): YES